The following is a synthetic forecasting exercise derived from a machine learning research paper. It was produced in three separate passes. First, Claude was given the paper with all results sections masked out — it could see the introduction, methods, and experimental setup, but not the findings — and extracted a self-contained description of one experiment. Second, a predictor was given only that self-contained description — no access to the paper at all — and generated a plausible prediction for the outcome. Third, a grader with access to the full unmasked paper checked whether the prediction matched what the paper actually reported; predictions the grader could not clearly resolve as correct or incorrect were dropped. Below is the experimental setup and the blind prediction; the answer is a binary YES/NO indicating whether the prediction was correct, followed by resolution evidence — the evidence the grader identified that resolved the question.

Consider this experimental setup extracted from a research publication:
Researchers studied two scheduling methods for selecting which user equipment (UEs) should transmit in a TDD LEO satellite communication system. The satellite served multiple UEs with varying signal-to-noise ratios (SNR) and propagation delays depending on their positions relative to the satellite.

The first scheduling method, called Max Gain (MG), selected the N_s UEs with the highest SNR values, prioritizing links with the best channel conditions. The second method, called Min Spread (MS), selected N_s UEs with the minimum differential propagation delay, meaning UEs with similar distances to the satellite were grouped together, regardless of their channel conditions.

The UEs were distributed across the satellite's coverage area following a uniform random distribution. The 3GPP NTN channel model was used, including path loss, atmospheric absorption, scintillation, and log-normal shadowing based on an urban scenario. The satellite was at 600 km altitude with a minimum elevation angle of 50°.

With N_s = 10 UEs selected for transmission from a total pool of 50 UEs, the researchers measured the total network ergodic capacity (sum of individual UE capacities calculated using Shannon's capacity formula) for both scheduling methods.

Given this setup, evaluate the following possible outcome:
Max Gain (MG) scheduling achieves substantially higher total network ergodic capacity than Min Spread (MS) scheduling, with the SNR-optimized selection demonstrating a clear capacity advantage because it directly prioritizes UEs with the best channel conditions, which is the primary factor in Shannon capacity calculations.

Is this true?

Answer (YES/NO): NO